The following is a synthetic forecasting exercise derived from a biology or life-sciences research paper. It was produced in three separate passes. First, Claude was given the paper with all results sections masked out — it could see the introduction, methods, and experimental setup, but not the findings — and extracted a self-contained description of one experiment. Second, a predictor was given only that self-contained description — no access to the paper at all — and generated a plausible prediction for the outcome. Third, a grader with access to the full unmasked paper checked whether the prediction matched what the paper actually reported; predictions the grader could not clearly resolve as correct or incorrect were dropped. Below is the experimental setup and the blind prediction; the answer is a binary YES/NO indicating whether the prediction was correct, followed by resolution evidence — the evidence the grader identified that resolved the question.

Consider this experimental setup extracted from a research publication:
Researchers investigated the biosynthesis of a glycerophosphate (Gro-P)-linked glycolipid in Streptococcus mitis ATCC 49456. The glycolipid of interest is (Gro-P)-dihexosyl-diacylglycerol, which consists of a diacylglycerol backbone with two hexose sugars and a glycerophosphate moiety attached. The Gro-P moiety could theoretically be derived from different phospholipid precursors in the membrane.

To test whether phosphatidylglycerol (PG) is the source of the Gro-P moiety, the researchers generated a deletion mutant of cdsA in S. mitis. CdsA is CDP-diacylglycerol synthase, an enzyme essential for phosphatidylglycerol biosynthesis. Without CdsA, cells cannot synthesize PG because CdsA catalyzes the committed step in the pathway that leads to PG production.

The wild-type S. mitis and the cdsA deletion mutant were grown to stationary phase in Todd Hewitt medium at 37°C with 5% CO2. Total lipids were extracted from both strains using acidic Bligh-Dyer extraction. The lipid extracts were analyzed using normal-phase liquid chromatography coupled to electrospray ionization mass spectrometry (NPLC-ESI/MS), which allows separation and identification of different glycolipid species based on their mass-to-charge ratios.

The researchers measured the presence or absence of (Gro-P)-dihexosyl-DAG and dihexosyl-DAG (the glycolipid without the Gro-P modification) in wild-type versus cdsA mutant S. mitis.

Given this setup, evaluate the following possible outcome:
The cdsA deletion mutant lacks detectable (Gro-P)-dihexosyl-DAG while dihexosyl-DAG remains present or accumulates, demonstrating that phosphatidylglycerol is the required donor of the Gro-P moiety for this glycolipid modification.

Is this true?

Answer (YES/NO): YES